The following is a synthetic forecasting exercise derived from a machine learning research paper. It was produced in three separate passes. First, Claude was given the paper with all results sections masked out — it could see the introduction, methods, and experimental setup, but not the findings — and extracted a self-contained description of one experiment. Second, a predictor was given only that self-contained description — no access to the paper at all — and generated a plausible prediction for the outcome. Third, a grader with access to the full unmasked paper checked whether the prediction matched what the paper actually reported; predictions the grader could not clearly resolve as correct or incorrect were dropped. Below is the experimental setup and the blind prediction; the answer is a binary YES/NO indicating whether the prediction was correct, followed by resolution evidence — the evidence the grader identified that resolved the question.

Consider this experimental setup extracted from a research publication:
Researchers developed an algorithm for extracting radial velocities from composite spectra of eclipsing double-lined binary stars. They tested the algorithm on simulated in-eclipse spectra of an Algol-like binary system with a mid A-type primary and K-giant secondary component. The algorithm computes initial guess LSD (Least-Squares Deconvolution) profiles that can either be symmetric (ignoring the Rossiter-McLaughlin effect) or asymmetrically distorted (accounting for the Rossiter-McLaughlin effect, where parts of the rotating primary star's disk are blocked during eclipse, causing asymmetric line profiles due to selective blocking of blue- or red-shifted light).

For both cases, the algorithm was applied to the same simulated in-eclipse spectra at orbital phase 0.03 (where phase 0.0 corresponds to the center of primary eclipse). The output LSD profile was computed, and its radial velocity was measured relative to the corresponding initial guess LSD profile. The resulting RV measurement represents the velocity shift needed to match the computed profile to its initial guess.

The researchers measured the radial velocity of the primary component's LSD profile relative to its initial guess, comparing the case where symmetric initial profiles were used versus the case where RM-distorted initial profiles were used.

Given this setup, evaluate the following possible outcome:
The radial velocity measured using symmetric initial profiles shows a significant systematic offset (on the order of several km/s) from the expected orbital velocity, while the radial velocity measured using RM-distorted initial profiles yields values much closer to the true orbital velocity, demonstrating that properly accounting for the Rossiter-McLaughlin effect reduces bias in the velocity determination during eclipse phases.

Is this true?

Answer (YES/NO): YES